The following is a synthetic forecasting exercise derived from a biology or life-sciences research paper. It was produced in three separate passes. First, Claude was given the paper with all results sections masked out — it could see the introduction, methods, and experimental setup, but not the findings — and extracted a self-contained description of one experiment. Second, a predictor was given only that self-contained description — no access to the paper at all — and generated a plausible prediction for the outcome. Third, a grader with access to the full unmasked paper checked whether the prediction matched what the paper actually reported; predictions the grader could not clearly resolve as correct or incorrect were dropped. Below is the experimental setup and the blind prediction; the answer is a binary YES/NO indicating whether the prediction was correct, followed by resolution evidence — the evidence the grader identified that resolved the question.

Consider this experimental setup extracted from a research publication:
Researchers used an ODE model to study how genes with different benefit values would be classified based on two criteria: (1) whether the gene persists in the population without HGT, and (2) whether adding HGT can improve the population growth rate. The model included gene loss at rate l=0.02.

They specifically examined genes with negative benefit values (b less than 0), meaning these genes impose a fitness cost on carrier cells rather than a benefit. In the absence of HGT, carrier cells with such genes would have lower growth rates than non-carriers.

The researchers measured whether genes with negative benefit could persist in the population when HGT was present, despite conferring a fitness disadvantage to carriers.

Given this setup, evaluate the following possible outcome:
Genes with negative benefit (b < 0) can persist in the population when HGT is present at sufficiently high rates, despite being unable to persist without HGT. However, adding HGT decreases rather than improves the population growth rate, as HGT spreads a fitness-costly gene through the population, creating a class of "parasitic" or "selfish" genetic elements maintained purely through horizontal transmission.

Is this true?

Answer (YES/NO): YES